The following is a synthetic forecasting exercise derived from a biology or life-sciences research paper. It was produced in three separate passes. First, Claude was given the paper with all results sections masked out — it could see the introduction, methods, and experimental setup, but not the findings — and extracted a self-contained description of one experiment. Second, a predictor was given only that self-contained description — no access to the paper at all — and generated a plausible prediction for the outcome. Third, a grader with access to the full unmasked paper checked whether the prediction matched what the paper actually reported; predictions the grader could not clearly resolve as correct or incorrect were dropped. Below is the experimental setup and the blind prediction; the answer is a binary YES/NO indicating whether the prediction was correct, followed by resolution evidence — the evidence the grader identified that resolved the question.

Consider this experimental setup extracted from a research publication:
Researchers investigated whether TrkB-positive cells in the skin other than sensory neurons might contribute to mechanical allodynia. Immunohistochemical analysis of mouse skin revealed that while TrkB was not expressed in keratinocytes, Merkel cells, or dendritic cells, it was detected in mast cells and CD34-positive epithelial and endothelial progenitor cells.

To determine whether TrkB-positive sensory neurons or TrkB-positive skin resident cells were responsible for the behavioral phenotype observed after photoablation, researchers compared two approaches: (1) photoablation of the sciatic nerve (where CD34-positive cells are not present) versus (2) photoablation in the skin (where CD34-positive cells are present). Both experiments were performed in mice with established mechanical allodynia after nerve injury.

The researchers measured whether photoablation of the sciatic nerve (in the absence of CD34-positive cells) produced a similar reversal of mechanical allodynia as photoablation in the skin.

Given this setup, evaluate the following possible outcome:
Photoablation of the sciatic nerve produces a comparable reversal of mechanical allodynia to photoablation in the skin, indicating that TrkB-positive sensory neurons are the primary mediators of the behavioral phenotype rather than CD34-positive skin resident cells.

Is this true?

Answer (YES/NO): YES